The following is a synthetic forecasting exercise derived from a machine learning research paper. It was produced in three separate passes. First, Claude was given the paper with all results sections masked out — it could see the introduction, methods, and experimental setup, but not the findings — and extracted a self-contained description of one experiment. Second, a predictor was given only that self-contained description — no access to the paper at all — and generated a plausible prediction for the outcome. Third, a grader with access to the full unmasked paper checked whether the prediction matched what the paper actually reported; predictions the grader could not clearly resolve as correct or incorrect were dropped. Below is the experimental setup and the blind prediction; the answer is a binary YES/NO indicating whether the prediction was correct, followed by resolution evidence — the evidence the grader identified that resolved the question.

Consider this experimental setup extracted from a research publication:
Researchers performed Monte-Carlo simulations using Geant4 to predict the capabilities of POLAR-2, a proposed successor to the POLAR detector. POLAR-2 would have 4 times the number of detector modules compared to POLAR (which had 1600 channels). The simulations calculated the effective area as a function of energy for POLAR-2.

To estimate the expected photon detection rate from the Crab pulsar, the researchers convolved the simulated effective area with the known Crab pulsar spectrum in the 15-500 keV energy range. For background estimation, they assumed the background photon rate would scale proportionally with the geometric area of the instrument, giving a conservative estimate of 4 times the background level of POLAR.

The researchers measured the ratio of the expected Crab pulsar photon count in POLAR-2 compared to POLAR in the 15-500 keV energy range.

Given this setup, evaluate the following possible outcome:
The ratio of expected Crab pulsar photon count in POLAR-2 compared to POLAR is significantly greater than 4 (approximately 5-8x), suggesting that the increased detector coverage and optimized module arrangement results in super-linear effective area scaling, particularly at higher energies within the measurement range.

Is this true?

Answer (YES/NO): NO